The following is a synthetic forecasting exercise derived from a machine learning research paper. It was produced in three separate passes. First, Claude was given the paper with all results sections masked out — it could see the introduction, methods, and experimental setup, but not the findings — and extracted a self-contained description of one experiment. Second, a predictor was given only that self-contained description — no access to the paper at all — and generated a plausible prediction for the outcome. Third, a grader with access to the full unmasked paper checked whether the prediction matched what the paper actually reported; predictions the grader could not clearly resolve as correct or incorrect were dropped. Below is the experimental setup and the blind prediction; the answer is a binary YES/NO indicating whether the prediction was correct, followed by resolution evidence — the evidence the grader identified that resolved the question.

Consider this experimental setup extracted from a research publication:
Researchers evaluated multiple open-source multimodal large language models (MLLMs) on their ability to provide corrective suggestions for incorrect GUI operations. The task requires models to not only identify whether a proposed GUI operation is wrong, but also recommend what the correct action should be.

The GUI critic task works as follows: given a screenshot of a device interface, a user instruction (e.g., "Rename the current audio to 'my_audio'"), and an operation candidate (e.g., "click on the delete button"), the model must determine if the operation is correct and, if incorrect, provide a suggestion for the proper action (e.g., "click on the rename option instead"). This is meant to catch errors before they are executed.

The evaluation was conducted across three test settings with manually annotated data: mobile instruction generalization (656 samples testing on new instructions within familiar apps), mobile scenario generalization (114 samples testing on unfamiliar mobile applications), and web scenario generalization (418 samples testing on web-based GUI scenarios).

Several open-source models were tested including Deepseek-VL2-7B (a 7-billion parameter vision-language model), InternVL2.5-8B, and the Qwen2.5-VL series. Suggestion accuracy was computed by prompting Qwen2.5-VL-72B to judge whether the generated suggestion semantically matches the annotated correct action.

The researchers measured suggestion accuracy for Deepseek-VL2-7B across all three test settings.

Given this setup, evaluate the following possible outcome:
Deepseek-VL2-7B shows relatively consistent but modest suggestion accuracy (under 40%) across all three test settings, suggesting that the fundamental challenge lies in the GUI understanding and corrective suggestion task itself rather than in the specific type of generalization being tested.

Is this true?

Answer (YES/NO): NO